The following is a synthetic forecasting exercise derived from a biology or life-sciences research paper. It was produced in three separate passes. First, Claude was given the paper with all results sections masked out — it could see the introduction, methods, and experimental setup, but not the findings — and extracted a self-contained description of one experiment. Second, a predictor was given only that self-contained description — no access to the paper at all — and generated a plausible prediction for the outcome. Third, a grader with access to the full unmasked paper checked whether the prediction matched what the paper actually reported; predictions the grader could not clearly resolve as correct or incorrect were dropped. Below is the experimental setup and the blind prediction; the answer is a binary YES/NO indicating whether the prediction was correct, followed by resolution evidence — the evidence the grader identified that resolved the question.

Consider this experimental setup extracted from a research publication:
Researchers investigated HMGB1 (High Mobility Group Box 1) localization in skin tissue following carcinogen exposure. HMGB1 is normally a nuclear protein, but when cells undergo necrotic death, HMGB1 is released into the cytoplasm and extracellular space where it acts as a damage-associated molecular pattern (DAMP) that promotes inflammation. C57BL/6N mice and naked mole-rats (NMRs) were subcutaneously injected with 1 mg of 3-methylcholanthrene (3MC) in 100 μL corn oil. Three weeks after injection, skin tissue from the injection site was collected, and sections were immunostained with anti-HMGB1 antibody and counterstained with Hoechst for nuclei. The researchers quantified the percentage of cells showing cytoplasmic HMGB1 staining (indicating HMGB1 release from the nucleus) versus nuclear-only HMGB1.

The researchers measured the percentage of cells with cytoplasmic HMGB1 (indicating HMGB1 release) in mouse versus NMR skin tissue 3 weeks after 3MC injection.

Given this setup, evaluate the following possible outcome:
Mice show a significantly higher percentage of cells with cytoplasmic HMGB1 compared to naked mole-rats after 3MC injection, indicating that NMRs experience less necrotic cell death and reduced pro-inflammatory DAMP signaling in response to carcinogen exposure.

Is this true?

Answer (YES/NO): YES